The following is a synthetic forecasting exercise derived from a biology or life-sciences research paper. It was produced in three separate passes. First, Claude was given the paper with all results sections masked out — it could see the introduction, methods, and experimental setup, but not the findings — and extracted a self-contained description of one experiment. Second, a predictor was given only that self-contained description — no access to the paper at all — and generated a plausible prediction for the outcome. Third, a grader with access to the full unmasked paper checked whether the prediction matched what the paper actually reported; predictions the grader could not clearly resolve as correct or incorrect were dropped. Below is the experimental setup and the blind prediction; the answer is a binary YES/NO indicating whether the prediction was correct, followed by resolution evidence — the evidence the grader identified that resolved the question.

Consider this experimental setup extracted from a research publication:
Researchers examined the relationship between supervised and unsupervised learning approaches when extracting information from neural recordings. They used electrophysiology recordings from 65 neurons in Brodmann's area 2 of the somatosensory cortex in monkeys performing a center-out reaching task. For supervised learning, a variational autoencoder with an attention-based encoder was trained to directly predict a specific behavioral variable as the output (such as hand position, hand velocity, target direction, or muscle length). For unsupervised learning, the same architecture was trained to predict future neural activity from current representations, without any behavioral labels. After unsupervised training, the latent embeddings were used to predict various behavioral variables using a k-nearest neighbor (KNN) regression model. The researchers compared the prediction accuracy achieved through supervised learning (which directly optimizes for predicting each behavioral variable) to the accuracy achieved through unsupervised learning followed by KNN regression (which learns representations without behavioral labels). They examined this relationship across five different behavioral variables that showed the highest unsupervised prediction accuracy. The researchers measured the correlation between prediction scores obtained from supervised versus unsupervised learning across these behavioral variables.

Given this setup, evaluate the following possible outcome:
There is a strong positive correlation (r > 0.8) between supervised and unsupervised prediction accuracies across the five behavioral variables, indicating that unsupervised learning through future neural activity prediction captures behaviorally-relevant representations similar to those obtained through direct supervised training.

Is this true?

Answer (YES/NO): YES